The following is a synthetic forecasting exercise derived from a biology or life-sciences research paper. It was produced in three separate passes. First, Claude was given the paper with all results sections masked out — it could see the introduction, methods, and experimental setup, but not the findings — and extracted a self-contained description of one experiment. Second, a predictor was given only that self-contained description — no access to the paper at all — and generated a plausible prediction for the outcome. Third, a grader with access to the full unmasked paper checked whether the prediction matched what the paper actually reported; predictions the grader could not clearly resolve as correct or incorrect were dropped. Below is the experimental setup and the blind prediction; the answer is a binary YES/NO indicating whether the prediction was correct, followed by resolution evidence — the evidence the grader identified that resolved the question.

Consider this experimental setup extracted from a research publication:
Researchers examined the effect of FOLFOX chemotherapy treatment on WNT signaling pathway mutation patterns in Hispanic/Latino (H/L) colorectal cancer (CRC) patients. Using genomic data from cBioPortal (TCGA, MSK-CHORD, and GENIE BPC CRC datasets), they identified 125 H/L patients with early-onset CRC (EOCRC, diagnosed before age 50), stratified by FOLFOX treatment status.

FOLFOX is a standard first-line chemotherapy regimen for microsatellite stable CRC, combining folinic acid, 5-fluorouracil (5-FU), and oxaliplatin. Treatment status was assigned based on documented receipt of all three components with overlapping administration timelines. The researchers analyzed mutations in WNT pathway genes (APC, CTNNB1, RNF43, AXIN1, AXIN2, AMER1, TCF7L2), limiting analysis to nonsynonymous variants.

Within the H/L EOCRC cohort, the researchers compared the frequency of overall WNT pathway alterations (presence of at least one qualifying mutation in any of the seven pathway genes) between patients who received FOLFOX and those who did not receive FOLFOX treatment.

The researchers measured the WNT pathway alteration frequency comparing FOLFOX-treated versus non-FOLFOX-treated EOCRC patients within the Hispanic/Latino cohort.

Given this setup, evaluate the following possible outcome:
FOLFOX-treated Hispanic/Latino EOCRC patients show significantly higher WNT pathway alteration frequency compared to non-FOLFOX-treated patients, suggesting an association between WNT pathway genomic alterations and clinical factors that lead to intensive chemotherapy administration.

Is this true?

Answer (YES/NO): NO